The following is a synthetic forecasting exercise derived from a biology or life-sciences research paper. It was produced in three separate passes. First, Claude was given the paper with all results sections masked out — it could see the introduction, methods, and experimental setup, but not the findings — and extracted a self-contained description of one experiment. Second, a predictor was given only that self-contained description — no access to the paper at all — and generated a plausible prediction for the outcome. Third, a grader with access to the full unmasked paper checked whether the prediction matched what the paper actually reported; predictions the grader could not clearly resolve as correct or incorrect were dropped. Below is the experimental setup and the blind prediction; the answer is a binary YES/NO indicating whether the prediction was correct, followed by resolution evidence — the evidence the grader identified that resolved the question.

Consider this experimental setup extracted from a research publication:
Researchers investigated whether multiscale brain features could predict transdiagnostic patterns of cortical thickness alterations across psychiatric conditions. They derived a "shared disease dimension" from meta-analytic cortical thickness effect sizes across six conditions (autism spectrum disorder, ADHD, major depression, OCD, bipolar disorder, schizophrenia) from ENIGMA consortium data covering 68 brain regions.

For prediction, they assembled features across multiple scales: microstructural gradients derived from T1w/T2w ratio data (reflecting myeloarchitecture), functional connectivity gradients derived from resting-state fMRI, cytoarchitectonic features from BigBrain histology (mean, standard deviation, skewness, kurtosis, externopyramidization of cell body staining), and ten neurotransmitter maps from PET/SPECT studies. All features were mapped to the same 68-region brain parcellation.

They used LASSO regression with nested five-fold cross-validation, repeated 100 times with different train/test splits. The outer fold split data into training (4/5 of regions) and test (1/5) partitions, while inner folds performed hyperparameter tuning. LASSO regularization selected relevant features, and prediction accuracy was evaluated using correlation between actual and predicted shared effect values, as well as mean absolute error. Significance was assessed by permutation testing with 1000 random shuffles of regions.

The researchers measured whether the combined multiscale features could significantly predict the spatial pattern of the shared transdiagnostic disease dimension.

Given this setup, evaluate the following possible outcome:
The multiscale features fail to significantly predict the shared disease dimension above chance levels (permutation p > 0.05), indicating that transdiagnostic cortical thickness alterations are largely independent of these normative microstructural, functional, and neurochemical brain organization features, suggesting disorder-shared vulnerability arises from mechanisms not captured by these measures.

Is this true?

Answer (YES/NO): NO